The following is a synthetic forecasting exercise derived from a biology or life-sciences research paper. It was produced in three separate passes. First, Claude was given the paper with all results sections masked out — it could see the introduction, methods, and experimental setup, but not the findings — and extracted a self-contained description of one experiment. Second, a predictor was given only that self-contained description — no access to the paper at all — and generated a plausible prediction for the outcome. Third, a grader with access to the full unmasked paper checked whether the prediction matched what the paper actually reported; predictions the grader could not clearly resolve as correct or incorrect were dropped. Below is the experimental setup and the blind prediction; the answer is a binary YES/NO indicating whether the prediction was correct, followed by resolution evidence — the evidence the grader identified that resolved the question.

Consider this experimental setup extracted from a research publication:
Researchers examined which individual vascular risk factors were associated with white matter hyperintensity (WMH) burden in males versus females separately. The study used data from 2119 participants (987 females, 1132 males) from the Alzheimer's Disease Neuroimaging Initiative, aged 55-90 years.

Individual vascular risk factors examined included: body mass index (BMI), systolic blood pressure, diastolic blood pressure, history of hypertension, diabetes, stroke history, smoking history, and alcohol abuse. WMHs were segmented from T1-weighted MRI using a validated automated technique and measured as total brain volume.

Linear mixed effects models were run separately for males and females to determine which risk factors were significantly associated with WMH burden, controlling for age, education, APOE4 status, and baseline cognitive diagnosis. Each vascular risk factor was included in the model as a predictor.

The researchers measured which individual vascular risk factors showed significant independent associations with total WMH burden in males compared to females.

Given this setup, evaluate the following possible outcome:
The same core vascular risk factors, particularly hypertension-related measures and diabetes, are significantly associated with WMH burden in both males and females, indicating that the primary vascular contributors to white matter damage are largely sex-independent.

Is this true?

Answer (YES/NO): NO